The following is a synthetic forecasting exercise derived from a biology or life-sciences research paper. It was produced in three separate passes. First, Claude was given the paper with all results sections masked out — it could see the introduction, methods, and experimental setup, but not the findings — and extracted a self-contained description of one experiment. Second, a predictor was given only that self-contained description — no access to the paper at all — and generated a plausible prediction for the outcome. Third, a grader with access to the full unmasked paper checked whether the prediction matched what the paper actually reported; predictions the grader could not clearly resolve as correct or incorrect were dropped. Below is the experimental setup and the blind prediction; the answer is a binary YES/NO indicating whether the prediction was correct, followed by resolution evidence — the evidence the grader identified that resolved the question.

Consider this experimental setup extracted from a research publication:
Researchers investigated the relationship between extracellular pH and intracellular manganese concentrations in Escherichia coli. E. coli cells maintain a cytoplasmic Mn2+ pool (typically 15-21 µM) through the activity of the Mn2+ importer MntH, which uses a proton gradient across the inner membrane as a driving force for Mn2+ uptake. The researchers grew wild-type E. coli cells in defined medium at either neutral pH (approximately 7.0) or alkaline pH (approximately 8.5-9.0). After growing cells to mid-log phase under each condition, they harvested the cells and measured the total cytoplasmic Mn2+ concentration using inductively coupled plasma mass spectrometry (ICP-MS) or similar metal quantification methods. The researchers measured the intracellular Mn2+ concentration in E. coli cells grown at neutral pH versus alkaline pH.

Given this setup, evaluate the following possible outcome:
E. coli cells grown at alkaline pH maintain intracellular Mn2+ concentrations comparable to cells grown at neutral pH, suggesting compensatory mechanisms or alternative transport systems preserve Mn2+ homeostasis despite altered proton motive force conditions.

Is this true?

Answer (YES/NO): NO